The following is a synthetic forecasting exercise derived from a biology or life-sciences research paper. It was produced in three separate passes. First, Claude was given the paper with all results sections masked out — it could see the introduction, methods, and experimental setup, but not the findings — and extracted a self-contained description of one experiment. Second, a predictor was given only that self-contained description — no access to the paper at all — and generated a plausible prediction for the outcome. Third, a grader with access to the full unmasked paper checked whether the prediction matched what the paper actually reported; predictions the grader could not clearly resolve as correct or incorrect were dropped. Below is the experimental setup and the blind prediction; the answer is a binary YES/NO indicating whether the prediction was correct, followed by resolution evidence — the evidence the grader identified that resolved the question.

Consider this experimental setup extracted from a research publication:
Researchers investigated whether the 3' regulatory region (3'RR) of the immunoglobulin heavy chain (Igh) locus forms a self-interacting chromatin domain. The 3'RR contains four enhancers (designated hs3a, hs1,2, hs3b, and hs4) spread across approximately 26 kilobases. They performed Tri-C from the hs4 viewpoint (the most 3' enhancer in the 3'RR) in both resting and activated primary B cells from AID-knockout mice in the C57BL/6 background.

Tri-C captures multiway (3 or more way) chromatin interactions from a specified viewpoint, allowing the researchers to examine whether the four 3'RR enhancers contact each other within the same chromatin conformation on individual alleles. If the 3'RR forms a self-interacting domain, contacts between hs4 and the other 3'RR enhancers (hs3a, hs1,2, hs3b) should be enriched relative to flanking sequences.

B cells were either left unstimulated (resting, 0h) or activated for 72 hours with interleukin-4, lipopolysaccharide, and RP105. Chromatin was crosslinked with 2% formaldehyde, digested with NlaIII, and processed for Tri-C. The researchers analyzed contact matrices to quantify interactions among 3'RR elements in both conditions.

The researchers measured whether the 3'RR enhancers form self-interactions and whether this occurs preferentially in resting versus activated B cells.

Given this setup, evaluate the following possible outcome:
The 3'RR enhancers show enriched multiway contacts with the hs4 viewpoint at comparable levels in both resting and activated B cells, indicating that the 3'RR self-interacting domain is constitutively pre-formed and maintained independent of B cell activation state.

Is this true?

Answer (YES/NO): YES